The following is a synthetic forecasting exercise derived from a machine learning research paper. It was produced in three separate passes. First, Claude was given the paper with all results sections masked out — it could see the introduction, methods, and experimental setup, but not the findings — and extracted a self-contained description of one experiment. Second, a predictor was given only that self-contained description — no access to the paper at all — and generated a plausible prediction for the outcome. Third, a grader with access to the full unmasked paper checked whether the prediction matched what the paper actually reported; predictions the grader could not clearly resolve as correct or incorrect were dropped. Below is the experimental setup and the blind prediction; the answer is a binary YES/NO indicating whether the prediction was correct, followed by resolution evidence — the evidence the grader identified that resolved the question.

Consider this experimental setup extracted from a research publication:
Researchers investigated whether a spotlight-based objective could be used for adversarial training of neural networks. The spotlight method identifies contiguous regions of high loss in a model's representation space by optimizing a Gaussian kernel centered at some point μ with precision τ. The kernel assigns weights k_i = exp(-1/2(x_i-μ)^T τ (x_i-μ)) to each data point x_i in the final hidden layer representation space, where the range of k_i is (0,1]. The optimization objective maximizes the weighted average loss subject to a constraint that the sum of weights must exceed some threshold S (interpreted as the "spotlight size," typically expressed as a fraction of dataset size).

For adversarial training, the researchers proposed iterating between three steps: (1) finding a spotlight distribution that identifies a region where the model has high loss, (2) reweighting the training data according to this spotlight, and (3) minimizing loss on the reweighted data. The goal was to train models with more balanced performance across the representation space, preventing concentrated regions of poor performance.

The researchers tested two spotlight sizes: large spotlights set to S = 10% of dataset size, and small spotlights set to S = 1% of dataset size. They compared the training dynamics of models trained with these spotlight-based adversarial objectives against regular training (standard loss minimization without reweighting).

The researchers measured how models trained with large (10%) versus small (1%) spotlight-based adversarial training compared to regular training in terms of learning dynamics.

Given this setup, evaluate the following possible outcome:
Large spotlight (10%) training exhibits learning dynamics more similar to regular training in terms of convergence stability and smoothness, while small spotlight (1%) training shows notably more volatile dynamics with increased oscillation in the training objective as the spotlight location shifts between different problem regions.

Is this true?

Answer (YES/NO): NO